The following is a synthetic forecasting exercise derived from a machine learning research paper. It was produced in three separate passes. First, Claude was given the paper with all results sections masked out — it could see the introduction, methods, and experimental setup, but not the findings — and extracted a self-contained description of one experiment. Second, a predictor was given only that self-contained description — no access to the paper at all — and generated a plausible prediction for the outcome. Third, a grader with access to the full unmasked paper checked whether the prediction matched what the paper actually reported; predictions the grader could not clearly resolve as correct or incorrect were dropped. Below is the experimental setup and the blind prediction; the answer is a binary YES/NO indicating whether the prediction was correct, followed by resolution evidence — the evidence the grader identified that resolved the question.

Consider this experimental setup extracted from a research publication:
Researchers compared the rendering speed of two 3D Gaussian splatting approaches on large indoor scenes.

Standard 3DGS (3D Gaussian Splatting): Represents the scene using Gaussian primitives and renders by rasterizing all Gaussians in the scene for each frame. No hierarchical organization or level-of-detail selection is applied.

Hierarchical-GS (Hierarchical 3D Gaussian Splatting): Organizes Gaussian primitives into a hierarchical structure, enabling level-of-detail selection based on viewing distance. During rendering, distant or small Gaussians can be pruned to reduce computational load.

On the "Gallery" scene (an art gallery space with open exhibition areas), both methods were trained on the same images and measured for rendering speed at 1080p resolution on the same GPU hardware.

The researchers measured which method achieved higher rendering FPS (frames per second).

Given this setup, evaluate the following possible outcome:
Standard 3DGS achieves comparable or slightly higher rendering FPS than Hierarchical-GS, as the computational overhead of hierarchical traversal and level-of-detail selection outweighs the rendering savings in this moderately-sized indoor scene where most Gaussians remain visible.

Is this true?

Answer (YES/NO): NO